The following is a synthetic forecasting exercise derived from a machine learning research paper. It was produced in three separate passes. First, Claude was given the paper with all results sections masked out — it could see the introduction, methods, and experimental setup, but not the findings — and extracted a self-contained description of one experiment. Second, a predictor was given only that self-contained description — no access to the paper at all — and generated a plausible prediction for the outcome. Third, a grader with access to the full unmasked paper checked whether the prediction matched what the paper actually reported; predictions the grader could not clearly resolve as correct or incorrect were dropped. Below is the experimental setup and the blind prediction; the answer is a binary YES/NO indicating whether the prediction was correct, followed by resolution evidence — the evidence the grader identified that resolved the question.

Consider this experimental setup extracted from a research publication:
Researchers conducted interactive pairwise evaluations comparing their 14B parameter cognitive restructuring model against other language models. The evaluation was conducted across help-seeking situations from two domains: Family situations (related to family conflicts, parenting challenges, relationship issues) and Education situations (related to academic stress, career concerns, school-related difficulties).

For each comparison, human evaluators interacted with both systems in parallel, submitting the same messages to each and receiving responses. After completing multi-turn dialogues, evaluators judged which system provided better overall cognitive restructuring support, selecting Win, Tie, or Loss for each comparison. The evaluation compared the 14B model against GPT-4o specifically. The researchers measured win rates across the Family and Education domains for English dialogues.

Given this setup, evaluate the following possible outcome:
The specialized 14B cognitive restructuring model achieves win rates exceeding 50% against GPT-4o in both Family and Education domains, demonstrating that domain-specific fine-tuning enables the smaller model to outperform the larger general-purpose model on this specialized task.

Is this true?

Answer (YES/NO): YES